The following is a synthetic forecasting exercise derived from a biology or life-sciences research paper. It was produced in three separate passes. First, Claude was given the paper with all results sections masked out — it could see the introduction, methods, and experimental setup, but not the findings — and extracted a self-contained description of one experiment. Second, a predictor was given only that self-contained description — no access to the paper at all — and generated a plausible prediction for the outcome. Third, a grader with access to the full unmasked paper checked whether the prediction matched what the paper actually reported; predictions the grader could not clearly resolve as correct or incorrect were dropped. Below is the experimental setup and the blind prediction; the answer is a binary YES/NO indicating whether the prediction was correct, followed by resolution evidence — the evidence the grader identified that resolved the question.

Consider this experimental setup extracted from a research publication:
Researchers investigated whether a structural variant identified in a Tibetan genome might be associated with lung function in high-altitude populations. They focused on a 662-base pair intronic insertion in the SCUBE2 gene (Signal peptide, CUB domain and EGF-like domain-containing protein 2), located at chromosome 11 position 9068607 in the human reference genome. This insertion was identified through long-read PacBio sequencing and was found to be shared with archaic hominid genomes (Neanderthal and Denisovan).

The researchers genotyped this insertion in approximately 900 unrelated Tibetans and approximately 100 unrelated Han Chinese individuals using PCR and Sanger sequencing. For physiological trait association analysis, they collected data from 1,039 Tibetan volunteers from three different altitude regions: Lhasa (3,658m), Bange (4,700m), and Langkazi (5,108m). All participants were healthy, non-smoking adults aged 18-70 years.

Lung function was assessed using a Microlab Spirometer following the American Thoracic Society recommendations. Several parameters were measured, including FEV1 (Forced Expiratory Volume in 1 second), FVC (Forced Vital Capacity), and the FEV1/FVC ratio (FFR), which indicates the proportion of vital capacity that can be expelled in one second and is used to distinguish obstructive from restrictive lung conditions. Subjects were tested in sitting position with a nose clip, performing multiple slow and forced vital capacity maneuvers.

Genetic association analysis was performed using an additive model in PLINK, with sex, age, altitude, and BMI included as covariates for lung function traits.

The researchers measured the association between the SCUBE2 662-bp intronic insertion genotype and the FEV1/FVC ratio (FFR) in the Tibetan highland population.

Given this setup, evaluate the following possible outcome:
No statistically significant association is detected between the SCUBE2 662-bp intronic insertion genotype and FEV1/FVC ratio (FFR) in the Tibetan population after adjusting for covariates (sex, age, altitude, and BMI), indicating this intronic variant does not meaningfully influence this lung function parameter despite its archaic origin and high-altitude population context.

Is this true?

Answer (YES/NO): NO